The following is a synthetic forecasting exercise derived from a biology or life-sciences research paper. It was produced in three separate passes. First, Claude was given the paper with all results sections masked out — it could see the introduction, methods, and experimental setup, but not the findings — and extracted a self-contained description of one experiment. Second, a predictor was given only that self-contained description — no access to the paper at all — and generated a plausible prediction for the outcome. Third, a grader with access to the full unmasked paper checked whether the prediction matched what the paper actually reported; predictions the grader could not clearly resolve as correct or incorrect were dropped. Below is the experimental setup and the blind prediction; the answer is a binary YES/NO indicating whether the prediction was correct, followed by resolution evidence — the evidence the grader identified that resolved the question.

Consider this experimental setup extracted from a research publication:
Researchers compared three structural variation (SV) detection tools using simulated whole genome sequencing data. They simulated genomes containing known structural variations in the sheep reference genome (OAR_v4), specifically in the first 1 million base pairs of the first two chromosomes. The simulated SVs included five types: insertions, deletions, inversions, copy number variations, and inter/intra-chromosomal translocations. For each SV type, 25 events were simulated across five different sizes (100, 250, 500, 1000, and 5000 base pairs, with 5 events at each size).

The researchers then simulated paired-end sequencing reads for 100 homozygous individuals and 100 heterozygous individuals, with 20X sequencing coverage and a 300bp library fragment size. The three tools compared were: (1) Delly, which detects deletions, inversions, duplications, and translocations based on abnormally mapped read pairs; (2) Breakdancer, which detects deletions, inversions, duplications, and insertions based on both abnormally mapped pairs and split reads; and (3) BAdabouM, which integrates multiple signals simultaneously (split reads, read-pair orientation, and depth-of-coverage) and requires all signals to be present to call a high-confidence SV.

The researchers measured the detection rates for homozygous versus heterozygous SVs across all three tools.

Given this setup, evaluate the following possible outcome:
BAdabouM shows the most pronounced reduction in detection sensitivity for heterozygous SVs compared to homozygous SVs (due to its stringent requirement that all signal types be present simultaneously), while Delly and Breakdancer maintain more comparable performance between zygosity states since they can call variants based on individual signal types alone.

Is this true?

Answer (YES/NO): YES